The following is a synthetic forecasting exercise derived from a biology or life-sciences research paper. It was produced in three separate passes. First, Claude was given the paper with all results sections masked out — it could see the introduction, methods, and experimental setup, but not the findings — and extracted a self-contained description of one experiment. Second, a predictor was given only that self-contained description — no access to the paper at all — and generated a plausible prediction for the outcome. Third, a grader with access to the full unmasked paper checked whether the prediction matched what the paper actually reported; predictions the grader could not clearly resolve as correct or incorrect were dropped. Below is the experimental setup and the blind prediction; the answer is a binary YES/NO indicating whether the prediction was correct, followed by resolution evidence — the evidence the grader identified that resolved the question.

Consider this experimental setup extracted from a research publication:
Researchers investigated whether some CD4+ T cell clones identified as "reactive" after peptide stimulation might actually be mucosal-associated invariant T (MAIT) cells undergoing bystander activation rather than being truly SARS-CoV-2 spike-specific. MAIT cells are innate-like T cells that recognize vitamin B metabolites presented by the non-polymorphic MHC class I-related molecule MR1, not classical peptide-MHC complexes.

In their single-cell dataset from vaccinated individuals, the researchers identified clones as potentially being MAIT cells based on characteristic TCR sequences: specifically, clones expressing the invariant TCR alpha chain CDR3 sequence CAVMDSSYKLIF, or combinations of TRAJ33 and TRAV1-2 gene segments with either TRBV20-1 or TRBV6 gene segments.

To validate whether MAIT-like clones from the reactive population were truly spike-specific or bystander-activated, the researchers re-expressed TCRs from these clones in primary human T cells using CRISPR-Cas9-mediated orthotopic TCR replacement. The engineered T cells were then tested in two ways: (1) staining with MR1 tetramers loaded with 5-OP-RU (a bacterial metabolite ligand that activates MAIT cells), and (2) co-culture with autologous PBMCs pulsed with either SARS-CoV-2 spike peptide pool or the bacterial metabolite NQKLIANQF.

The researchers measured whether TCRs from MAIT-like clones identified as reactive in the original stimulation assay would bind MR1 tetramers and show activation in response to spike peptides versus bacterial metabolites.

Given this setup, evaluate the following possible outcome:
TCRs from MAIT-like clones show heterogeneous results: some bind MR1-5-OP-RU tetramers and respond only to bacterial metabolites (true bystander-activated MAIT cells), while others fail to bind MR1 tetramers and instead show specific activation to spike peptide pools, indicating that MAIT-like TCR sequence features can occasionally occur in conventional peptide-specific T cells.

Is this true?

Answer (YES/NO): NO